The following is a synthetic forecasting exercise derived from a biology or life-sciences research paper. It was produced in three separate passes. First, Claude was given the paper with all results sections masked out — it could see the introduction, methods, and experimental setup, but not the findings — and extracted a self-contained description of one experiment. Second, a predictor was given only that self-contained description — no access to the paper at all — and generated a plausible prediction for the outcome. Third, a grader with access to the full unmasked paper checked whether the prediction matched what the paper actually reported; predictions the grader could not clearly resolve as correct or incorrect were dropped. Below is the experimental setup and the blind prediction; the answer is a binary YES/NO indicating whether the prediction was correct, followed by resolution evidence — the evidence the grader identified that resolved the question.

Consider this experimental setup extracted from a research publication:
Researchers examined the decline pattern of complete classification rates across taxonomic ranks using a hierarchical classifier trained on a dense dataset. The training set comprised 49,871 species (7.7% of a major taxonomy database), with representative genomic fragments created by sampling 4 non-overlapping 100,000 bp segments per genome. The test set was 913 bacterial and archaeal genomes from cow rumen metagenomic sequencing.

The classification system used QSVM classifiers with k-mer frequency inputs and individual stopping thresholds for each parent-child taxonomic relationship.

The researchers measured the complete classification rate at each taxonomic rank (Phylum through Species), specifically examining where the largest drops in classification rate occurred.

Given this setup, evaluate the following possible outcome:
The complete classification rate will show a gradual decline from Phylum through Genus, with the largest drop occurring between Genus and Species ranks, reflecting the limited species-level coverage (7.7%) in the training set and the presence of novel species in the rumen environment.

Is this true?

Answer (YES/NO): NO